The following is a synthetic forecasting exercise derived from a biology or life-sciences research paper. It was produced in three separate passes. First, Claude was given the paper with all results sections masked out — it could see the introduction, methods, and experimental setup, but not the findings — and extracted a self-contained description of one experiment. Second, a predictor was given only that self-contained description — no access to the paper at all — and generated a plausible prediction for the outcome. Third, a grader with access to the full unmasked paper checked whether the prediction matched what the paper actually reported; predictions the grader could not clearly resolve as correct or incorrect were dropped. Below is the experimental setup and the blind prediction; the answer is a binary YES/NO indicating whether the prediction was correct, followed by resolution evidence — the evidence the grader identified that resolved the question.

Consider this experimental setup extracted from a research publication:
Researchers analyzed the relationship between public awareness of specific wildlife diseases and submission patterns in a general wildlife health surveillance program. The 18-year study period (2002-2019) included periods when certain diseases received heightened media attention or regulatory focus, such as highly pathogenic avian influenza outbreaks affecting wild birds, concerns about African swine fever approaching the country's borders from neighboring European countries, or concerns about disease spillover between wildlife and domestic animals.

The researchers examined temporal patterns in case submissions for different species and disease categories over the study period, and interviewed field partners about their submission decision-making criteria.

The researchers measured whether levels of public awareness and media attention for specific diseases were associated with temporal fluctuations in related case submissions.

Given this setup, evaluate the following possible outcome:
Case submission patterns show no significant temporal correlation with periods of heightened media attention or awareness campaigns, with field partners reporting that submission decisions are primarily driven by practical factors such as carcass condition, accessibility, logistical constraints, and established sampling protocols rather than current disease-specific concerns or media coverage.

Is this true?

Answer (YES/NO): NO